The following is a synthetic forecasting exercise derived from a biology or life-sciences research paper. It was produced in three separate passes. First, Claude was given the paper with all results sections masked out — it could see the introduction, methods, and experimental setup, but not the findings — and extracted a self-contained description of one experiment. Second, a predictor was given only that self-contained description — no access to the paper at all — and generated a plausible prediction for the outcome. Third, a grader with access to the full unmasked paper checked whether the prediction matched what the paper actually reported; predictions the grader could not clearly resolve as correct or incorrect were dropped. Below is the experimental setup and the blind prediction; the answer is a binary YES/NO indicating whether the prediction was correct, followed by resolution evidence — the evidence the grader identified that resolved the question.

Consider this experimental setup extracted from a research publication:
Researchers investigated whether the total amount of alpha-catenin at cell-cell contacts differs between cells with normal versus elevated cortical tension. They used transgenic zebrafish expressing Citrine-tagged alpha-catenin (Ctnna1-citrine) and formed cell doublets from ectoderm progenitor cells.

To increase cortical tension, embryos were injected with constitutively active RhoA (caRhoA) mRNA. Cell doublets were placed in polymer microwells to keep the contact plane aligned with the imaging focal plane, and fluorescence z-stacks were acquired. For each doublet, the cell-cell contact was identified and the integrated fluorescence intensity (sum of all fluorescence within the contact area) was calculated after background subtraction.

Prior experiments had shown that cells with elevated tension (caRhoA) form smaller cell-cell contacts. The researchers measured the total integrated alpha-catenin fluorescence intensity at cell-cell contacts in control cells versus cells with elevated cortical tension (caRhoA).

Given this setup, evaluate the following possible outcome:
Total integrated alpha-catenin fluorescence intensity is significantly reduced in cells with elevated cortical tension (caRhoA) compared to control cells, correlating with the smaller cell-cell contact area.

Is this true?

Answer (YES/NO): NO